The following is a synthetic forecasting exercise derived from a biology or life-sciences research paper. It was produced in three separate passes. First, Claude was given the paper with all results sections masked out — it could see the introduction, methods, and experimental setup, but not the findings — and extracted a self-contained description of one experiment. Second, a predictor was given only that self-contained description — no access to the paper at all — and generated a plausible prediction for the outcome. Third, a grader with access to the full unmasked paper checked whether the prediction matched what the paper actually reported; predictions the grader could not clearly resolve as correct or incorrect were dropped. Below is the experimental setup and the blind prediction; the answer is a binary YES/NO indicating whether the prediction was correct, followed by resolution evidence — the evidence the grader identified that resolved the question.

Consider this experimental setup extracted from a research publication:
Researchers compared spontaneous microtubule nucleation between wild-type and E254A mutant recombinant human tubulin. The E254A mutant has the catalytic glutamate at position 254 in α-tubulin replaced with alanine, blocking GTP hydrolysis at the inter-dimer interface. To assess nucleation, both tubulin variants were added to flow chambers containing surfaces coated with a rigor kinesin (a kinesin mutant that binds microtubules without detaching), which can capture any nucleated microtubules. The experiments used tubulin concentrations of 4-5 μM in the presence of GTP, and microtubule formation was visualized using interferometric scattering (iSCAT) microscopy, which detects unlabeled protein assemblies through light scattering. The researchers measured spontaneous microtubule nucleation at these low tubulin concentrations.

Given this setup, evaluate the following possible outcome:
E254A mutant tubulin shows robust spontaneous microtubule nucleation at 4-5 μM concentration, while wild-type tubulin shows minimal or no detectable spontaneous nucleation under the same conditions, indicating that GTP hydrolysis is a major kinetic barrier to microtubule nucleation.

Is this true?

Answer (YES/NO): YES